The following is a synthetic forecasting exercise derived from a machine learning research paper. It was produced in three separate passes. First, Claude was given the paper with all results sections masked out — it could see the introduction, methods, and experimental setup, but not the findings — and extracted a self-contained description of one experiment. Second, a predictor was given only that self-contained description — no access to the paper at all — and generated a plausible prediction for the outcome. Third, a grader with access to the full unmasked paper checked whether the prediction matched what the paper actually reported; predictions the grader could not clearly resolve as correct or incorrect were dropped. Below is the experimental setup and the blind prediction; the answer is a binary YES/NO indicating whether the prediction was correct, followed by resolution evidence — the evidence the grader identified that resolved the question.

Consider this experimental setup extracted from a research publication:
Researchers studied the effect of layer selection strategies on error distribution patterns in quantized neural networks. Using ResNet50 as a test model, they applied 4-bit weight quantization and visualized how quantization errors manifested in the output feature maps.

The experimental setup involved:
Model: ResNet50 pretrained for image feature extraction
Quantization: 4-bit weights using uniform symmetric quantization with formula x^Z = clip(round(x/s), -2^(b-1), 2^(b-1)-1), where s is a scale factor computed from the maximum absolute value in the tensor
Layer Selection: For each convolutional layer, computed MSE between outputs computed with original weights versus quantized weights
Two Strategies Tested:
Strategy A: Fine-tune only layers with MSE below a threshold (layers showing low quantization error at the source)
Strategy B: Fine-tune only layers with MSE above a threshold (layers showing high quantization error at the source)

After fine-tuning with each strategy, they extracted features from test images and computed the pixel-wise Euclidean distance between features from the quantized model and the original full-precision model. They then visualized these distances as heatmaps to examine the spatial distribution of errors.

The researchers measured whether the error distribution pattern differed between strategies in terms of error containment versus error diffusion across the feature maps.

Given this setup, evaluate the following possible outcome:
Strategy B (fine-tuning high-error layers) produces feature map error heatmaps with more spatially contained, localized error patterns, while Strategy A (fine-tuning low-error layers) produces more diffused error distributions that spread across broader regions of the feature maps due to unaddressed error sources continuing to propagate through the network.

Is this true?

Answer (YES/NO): NO